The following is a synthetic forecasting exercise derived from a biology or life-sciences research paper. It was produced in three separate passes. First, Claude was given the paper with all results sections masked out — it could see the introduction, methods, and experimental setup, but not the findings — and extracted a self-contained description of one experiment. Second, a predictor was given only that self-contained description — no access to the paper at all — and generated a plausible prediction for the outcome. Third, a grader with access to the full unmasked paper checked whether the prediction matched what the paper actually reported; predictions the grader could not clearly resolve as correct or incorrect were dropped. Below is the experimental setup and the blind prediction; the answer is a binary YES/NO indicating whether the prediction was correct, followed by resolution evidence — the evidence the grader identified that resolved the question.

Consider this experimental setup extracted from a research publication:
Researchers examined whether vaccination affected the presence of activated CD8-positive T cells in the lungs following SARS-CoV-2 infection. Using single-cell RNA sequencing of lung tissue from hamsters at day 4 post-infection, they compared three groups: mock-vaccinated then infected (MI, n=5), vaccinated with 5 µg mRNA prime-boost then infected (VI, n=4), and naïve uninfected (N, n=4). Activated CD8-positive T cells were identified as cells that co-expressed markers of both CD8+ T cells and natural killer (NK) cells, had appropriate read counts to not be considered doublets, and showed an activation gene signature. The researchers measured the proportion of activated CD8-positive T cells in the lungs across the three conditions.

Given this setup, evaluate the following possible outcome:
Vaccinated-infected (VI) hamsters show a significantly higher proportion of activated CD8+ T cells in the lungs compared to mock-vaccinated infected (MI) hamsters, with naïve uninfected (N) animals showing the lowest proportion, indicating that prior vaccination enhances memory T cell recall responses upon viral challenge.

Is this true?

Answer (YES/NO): NO